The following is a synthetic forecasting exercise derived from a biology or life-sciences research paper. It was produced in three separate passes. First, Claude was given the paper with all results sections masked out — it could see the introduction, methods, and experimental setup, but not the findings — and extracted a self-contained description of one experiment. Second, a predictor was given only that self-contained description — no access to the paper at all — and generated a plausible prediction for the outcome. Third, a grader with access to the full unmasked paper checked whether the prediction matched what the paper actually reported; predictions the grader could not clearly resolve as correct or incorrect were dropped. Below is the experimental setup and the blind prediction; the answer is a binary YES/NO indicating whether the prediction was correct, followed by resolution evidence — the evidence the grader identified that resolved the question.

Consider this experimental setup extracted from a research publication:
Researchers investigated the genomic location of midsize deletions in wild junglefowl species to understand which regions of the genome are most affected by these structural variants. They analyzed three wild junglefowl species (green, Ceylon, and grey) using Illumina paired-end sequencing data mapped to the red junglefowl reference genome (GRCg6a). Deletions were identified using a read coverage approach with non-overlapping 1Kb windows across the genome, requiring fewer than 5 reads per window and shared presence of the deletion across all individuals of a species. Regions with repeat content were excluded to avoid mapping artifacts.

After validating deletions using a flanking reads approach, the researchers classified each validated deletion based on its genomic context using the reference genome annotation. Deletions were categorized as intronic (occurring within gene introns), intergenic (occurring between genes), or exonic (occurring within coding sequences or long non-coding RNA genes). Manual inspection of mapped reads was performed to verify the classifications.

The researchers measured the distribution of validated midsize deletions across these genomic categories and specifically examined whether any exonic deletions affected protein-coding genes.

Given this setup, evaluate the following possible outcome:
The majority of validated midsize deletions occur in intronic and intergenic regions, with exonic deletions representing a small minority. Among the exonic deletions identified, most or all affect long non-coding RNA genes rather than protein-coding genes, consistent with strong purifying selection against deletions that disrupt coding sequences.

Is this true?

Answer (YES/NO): YES